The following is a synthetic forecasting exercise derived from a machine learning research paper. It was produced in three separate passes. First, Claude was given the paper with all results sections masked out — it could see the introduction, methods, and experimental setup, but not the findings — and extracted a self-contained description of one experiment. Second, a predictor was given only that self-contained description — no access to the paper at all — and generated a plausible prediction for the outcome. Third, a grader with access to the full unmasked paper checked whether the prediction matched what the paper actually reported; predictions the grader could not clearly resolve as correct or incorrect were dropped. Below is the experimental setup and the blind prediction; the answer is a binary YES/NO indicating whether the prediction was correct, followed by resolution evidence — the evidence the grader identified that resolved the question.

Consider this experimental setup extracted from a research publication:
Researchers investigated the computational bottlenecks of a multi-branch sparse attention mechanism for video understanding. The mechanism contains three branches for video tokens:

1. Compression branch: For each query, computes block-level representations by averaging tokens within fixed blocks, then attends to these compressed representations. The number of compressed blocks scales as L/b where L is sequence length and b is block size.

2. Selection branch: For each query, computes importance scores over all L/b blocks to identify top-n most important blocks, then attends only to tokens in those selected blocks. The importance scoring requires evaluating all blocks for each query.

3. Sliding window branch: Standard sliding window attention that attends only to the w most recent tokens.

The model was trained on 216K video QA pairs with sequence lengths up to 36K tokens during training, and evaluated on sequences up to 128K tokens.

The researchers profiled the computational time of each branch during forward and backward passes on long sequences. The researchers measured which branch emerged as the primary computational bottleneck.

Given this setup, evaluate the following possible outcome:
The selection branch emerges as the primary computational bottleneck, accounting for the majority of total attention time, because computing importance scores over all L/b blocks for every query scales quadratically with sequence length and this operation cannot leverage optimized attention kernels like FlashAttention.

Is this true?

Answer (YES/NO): NO